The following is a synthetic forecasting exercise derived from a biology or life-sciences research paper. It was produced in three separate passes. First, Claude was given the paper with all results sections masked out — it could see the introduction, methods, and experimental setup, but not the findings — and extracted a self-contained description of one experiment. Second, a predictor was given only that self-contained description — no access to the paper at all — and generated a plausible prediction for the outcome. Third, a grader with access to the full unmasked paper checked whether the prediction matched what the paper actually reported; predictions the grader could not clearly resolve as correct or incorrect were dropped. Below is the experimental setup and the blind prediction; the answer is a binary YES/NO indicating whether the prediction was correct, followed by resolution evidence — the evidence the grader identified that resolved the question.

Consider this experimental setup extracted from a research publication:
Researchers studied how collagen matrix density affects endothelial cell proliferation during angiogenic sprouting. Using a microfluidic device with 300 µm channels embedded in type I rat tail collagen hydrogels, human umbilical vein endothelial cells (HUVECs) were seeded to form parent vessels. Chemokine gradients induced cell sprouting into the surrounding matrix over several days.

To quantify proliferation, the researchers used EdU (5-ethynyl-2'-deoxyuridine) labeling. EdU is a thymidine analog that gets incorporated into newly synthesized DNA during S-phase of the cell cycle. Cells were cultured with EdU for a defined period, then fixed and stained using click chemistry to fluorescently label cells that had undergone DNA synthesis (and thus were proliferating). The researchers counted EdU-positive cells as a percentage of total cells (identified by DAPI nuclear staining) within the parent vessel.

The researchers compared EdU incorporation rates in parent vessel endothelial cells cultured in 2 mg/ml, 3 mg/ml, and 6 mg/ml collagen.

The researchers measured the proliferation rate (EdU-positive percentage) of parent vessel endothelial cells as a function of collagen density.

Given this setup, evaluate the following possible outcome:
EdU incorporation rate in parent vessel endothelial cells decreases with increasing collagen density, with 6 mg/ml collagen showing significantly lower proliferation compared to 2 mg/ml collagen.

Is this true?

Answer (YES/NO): NO